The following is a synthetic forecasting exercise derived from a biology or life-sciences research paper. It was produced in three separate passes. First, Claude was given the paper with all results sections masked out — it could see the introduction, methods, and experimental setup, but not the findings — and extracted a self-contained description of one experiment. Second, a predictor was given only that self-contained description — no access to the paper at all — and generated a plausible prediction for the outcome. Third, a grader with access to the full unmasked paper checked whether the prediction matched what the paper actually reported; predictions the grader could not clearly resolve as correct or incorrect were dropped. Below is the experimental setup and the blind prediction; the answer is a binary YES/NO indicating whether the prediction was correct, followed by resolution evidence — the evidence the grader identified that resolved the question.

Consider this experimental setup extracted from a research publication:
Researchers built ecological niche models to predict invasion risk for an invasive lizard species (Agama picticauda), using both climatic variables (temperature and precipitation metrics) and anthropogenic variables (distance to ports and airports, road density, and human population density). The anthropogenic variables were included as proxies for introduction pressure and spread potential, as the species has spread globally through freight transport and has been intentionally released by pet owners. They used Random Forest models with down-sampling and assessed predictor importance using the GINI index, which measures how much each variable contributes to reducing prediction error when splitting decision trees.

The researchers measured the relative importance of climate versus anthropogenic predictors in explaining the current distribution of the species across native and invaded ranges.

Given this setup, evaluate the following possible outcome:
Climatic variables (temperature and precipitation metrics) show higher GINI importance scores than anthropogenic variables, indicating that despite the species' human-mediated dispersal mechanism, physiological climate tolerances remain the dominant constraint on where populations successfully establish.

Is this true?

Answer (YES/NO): NO